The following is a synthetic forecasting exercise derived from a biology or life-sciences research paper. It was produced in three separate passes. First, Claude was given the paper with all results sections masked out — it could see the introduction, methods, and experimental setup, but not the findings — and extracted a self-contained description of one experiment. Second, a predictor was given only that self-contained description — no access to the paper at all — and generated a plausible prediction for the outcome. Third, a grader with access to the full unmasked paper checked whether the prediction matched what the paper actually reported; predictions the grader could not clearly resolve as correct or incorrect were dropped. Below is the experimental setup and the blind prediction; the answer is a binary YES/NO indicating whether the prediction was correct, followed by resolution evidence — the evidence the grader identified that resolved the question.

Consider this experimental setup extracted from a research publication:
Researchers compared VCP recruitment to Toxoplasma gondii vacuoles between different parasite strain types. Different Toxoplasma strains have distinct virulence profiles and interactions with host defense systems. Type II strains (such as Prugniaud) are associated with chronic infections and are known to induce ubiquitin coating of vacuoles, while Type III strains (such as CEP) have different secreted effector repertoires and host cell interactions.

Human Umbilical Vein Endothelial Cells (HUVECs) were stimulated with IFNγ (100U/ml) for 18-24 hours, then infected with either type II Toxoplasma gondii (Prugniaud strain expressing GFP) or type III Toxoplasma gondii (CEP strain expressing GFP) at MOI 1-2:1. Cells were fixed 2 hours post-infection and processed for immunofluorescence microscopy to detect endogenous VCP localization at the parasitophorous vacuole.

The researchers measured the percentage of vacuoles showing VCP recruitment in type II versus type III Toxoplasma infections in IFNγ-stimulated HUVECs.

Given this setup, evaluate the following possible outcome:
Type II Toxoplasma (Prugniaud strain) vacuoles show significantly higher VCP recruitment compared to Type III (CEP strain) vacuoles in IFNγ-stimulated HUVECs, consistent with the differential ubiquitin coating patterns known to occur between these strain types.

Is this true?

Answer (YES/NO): NO